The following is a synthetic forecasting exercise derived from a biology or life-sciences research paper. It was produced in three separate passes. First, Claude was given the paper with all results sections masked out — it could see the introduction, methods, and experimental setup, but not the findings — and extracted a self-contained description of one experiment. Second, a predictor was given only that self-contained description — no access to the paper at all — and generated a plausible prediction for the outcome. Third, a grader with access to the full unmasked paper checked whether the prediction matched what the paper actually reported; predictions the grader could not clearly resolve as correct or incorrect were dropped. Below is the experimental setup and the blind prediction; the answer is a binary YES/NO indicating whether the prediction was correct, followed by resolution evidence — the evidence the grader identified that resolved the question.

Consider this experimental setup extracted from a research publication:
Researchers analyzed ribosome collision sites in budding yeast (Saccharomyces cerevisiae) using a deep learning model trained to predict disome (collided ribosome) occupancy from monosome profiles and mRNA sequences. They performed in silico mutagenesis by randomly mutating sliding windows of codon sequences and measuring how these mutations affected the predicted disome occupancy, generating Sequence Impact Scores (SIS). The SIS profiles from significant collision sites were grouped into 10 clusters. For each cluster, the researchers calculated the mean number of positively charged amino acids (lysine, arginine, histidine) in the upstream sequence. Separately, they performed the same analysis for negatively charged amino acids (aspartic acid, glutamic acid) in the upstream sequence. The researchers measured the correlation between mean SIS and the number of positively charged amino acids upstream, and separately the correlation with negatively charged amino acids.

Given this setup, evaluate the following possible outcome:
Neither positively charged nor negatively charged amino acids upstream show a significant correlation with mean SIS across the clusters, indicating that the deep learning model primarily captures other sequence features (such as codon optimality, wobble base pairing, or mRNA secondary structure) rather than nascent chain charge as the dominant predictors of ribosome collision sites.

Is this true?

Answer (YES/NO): NO